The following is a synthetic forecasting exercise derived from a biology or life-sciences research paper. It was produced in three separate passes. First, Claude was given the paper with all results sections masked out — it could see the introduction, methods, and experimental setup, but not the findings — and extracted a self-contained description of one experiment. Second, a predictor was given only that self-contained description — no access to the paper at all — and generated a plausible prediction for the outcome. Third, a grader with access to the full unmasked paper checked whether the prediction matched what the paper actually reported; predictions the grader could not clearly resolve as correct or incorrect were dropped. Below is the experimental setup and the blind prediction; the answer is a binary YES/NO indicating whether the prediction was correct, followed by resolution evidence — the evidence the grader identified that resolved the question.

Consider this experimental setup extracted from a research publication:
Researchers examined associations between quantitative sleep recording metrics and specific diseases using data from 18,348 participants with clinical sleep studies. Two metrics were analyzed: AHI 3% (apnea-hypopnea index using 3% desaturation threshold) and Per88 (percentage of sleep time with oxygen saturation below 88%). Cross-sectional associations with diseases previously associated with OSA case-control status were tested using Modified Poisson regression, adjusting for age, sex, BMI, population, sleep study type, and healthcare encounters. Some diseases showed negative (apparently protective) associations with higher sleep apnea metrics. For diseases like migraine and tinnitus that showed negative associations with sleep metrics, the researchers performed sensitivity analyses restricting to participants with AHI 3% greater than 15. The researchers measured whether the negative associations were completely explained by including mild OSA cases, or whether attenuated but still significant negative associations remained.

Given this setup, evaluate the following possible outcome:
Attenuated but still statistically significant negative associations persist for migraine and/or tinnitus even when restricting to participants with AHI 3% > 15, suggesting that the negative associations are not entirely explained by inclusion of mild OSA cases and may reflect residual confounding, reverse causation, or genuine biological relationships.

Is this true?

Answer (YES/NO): YES